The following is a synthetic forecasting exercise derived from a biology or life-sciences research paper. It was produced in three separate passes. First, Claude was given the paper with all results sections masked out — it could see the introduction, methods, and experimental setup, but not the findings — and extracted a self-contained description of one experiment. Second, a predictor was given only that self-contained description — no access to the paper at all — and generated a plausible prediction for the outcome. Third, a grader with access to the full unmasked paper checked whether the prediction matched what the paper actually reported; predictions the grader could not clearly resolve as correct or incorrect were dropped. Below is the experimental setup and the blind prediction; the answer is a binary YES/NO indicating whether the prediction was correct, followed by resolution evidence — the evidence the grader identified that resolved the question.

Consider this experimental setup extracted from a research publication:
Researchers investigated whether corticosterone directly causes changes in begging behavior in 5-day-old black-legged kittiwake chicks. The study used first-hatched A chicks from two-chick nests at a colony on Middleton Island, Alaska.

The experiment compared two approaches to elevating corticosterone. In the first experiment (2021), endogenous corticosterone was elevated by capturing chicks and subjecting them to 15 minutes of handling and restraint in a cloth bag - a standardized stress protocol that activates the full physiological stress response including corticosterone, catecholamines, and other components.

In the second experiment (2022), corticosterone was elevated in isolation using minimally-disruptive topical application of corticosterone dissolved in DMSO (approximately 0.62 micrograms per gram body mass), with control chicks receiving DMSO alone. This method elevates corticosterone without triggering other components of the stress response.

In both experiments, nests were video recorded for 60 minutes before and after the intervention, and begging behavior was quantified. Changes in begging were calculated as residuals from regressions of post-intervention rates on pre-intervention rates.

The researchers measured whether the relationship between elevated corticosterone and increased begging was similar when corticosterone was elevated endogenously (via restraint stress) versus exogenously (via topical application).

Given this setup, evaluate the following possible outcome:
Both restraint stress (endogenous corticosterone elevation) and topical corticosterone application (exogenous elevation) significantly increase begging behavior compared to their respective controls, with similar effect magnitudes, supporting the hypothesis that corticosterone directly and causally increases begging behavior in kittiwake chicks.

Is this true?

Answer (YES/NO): NO